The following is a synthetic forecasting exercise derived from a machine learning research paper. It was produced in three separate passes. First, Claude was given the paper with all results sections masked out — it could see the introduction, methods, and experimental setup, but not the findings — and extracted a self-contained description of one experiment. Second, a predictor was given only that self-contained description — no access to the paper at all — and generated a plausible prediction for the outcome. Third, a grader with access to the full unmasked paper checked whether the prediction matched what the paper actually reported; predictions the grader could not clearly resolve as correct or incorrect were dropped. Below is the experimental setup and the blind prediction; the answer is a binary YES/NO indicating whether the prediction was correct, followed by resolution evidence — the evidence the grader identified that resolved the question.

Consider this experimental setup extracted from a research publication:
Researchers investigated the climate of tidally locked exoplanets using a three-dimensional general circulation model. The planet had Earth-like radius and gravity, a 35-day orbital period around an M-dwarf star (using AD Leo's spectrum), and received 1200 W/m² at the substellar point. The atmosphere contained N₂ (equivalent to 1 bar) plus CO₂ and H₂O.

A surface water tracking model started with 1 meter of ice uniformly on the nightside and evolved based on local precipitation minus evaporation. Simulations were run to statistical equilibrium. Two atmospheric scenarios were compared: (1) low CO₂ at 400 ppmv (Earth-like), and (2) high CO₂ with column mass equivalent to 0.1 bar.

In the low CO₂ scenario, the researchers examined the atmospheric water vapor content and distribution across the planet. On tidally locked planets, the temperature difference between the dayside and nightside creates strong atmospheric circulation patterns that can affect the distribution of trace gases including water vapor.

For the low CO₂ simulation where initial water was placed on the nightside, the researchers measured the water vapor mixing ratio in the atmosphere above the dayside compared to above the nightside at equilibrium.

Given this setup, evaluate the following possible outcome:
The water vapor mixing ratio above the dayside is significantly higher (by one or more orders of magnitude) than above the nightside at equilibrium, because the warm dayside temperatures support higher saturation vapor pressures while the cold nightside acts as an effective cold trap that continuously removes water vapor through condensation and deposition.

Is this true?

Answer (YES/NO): NO